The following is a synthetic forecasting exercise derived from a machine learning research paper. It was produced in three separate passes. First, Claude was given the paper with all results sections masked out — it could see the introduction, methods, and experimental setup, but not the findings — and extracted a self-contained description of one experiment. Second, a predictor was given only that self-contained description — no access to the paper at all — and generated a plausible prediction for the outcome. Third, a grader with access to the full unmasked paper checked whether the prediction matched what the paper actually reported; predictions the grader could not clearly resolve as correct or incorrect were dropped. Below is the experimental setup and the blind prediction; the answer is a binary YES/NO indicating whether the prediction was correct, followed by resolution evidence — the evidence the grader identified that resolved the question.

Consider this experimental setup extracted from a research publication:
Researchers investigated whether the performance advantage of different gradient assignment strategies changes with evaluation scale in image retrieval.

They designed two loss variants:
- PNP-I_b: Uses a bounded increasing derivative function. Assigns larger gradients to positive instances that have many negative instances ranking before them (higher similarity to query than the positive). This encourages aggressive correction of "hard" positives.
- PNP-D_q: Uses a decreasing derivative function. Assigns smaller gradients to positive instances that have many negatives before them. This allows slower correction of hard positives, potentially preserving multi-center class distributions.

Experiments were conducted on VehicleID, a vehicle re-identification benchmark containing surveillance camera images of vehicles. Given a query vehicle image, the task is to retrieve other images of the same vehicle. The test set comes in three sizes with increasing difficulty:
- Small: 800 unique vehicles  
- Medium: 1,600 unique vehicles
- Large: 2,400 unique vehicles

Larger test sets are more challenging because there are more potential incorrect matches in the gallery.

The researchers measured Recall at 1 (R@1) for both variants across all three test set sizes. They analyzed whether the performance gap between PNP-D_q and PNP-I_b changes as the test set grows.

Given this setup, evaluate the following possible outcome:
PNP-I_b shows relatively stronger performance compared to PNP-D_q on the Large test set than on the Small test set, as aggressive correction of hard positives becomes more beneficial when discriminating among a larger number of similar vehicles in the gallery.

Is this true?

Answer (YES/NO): NO